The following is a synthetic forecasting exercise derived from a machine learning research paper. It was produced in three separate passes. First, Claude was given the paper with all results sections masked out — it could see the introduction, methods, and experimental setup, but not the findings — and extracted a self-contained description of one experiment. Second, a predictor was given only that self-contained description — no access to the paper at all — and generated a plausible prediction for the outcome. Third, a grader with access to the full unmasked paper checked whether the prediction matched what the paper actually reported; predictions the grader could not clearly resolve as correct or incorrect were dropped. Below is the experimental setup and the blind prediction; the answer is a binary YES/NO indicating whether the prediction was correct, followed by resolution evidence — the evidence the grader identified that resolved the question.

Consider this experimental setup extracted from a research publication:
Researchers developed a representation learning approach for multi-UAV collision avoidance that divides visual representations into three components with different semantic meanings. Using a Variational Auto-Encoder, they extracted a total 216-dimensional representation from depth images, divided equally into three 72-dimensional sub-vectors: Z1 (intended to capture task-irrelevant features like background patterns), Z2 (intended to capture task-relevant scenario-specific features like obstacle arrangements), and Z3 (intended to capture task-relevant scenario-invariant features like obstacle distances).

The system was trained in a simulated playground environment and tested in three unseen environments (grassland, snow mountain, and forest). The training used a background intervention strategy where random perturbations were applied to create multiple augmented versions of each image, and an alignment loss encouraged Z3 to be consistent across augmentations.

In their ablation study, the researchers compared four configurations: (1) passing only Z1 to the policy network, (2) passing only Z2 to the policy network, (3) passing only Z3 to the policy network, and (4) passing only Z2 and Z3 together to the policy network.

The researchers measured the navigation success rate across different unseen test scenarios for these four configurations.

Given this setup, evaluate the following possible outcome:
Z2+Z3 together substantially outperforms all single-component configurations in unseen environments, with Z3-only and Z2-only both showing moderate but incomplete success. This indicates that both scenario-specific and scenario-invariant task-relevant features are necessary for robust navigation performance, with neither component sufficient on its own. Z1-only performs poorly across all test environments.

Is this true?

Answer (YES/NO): YES